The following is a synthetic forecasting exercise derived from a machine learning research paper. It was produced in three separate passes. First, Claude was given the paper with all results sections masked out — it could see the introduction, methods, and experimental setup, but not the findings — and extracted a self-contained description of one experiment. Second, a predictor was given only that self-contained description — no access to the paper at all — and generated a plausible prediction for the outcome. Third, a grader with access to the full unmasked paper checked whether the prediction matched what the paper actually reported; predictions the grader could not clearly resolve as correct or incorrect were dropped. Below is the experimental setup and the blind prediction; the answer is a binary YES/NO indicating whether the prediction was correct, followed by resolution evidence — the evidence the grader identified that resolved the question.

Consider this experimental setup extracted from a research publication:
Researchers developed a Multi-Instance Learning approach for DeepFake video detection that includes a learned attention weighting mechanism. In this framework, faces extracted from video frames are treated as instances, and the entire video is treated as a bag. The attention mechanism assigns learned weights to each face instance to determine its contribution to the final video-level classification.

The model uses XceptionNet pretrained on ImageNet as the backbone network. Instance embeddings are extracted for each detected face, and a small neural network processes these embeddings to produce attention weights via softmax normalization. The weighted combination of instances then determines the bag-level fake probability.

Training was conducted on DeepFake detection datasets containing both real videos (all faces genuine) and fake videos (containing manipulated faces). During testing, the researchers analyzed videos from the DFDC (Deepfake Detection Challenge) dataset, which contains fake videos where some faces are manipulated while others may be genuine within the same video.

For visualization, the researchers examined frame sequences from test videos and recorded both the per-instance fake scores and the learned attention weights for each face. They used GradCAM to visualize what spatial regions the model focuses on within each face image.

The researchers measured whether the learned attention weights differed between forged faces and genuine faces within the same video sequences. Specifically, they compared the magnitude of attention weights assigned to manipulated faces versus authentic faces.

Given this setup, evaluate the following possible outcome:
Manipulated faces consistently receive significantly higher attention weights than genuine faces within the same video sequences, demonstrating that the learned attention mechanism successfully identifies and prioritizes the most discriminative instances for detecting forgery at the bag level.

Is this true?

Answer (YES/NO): YES